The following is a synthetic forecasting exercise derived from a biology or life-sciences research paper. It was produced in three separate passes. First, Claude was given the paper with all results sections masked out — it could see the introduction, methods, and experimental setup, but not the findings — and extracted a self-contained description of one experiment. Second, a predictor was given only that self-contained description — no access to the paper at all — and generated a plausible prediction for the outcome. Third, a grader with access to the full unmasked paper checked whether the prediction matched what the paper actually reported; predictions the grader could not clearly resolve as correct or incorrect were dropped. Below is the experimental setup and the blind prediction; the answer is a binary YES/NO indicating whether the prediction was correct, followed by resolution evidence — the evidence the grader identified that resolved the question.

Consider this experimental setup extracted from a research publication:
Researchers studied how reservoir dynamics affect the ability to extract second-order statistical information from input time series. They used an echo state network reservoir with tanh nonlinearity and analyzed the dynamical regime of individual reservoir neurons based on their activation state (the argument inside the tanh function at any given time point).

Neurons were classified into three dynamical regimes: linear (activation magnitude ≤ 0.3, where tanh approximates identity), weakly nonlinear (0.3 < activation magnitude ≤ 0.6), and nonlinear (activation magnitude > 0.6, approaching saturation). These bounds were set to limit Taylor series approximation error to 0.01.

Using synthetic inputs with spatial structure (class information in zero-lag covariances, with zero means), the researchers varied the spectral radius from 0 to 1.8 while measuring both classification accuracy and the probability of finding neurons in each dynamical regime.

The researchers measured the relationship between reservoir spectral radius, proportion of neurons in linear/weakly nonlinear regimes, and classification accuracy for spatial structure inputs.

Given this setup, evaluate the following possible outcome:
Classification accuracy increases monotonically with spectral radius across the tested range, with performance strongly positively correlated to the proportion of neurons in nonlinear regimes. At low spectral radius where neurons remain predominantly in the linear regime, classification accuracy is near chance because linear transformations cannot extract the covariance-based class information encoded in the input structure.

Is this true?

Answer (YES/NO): NO